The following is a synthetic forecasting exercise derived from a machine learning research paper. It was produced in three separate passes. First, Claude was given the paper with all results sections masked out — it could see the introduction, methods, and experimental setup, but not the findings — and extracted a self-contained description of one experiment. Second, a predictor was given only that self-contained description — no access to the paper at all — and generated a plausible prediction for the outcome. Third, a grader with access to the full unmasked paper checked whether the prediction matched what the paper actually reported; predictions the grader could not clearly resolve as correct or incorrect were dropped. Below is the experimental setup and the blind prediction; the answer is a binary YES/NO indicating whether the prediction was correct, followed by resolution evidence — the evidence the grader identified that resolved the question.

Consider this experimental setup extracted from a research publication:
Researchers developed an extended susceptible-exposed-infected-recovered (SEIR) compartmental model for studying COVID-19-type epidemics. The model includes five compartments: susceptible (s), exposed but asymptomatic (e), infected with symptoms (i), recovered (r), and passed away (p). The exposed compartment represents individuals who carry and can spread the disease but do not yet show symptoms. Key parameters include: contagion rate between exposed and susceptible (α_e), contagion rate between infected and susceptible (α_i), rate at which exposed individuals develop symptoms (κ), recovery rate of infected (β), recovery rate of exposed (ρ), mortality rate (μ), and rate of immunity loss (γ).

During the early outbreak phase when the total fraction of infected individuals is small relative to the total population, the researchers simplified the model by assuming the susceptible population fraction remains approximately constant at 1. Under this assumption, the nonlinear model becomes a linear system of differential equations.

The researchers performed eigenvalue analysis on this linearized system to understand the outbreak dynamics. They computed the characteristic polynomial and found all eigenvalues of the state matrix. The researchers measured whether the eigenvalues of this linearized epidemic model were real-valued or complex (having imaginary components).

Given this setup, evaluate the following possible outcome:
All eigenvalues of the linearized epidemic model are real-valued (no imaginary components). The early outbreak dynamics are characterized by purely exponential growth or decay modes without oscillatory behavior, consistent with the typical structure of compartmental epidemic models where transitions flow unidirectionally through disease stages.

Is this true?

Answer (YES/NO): YES